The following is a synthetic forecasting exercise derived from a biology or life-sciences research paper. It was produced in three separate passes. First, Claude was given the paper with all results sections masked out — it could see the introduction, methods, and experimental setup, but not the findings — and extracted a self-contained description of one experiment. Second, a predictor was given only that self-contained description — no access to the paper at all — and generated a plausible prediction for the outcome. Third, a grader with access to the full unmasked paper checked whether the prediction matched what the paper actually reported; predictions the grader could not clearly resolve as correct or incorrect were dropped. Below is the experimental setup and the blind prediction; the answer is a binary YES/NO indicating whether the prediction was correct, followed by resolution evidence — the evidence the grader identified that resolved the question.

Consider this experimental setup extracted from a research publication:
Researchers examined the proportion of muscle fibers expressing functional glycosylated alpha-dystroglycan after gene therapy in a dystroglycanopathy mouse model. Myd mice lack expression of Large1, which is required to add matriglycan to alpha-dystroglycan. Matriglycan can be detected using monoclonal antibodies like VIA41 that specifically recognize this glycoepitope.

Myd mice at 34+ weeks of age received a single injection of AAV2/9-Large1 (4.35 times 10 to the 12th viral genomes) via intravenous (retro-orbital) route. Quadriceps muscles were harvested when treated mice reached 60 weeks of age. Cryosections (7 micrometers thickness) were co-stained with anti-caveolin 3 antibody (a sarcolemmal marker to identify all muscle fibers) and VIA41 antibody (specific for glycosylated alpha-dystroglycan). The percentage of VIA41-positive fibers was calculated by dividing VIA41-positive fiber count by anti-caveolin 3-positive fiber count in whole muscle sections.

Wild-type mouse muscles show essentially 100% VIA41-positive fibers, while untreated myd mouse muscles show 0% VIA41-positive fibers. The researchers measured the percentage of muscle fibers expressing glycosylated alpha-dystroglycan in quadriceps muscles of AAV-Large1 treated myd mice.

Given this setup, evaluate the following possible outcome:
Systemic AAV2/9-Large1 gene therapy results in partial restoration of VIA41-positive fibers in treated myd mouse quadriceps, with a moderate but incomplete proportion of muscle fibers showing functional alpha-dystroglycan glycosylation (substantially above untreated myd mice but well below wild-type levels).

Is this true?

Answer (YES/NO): NO